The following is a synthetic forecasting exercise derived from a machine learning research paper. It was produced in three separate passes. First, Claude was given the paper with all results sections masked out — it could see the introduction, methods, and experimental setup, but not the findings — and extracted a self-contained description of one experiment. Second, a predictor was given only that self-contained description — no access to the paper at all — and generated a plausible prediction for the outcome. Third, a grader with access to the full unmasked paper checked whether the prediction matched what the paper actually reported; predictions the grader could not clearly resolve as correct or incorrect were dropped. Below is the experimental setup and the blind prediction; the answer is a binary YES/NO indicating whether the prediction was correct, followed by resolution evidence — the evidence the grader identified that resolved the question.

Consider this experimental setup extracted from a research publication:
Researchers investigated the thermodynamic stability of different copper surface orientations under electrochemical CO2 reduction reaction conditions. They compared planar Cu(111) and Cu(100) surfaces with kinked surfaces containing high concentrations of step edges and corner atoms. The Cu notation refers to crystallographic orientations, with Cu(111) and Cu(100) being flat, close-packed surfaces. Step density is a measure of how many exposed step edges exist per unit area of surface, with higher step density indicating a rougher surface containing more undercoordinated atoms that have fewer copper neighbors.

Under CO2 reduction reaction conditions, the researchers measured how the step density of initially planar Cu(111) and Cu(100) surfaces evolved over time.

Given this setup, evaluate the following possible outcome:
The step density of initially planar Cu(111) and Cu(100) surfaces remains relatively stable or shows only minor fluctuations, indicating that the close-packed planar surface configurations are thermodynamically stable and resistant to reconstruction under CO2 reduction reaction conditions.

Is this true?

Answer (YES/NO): NO